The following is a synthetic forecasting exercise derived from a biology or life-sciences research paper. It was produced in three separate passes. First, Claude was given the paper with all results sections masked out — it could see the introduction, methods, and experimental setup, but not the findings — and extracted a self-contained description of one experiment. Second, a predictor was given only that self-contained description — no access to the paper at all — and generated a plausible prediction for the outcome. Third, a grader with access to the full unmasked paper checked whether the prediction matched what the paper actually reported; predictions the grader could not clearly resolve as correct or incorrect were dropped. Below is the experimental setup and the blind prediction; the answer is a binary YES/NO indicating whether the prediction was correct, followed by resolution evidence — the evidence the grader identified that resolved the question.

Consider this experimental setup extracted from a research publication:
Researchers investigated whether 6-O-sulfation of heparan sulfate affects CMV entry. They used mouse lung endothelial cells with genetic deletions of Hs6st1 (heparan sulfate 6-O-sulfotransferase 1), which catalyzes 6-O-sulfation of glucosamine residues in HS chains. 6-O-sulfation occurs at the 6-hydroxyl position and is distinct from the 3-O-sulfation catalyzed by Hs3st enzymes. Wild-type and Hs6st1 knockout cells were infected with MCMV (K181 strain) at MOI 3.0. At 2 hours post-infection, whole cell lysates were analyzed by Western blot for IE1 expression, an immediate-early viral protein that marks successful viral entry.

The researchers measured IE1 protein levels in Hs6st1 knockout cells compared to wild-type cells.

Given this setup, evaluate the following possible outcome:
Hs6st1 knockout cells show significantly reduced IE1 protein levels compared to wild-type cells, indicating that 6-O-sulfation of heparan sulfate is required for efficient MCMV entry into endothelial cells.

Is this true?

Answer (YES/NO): YES